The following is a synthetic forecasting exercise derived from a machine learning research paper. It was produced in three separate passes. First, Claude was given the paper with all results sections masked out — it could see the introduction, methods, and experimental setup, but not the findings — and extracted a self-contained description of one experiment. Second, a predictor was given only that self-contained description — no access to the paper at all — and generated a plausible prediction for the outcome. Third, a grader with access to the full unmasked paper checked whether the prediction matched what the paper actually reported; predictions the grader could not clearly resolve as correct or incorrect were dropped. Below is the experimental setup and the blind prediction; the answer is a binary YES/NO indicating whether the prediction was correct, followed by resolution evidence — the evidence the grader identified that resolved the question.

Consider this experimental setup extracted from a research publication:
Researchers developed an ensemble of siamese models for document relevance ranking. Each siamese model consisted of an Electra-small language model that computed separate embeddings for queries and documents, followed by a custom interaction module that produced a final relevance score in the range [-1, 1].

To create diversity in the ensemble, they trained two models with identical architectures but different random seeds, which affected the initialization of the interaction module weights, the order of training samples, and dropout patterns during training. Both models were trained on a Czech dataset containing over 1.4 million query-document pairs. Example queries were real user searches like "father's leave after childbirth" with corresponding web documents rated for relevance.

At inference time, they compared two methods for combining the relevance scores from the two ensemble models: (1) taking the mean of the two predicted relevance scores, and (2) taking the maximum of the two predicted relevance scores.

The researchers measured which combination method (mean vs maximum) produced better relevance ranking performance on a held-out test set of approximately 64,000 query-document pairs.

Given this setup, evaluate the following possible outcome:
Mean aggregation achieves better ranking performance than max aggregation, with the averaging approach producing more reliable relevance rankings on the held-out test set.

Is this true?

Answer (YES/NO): YES